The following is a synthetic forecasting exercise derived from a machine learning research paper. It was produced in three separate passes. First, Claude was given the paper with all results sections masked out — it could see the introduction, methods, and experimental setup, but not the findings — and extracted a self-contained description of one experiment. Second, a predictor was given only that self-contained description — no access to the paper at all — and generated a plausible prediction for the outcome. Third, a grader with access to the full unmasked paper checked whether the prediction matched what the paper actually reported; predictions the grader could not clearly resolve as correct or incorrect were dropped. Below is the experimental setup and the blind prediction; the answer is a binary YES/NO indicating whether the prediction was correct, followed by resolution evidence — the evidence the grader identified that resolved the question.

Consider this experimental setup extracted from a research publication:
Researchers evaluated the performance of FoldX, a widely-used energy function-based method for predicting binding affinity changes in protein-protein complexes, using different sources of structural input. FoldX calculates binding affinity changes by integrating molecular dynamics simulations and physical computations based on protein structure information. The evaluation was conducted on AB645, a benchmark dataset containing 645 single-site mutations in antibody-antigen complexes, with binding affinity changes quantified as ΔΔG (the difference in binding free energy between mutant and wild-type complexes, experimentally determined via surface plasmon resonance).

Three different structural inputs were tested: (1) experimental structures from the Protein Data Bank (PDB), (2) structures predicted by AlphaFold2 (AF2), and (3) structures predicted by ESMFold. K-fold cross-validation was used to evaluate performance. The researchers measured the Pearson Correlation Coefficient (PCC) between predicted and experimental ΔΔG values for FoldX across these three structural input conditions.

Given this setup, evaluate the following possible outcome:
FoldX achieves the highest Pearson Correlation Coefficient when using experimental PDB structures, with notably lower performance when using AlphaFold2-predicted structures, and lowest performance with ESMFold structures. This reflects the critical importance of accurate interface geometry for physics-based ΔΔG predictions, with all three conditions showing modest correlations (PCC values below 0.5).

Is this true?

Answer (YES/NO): YES